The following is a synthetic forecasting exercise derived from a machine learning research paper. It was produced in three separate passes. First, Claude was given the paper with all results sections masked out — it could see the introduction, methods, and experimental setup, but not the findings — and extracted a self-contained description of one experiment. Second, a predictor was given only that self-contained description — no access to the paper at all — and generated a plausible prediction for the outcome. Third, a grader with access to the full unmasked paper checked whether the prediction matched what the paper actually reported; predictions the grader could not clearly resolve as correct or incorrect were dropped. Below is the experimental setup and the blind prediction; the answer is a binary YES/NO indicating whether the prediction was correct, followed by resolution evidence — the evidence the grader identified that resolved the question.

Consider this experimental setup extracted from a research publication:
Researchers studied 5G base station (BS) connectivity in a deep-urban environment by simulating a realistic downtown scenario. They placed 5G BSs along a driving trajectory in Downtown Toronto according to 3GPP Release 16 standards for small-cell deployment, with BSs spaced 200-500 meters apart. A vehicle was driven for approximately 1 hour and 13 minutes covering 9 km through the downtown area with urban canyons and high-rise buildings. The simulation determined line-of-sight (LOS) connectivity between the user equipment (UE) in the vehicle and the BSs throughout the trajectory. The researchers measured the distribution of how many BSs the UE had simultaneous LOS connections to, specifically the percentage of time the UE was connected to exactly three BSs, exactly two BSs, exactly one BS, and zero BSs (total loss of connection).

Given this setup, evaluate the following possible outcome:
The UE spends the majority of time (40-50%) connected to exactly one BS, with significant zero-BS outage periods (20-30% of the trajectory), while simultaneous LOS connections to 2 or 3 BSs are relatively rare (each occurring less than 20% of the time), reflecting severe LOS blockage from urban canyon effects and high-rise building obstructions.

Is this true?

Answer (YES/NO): NO